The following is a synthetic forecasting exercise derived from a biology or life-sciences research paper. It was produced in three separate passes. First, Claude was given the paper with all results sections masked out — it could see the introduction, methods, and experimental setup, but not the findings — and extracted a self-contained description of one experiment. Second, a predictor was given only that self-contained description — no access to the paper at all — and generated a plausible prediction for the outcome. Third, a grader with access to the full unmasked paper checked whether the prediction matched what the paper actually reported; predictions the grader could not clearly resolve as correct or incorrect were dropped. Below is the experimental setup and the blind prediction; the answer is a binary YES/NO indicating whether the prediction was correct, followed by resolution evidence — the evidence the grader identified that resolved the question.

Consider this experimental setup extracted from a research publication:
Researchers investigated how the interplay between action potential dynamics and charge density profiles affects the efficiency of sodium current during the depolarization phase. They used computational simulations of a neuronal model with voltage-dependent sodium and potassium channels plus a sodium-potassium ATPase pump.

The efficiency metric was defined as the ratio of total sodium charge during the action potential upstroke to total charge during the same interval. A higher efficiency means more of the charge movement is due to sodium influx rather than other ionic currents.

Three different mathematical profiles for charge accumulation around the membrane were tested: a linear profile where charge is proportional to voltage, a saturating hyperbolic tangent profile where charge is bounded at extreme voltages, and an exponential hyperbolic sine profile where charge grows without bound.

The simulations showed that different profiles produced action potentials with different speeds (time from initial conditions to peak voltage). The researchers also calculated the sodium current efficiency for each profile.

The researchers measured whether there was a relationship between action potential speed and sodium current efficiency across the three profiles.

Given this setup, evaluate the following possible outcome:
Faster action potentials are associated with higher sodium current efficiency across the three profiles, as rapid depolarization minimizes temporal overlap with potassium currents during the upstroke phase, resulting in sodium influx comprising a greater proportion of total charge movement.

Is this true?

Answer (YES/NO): YES